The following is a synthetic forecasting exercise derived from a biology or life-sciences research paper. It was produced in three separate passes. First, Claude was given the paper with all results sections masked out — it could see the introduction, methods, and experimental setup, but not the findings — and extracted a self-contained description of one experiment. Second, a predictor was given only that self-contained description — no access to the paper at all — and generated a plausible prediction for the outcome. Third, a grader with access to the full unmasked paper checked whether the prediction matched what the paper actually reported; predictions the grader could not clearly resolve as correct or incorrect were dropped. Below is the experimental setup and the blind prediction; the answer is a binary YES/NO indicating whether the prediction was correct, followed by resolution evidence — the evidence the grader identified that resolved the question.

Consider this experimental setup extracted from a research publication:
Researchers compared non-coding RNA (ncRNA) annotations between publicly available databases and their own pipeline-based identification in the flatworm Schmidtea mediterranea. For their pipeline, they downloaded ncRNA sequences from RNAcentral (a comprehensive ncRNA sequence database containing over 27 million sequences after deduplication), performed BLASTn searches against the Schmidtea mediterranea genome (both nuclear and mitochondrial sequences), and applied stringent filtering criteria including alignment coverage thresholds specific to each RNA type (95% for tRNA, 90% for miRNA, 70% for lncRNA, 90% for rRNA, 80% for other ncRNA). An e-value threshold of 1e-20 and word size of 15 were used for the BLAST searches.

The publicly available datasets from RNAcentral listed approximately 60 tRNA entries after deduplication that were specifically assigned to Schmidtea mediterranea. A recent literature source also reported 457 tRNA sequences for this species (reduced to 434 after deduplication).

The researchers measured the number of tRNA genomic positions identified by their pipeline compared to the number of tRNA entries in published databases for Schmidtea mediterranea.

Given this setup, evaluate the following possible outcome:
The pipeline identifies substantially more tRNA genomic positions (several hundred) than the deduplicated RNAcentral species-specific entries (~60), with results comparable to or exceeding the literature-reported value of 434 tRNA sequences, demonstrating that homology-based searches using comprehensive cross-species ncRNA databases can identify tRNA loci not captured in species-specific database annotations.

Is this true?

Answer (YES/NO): NO